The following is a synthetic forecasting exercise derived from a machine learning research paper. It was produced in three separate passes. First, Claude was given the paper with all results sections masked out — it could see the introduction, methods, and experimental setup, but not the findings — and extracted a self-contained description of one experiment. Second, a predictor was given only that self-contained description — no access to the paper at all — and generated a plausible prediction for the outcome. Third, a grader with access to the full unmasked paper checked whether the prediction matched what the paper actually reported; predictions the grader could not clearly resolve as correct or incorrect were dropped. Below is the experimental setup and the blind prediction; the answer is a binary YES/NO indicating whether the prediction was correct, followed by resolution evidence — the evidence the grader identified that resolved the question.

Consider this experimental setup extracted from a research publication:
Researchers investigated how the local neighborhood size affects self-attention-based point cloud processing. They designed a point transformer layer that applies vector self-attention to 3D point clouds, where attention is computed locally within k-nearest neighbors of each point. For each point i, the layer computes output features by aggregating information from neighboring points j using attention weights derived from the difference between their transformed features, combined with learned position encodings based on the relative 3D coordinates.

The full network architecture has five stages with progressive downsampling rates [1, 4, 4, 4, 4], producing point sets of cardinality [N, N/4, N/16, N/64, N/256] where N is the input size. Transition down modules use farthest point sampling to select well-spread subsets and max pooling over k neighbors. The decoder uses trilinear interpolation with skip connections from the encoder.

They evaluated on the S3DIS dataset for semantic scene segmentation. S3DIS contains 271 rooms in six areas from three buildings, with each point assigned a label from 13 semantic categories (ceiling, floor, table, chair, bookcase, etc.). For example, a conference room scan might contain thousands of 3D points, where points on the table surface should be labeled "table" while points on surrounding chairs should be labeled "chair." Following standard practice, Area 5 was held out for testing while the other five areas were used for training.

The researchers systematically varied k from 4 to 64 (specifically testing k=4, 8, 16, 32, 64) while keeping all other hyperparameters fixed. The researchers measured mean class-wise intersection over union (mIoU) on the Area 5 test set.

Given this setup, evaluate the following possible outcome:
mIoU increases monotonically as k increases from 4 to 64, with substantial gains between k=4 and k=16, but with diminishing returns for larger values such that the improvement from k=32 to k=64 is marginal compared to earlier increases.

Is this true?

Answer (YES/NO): NO